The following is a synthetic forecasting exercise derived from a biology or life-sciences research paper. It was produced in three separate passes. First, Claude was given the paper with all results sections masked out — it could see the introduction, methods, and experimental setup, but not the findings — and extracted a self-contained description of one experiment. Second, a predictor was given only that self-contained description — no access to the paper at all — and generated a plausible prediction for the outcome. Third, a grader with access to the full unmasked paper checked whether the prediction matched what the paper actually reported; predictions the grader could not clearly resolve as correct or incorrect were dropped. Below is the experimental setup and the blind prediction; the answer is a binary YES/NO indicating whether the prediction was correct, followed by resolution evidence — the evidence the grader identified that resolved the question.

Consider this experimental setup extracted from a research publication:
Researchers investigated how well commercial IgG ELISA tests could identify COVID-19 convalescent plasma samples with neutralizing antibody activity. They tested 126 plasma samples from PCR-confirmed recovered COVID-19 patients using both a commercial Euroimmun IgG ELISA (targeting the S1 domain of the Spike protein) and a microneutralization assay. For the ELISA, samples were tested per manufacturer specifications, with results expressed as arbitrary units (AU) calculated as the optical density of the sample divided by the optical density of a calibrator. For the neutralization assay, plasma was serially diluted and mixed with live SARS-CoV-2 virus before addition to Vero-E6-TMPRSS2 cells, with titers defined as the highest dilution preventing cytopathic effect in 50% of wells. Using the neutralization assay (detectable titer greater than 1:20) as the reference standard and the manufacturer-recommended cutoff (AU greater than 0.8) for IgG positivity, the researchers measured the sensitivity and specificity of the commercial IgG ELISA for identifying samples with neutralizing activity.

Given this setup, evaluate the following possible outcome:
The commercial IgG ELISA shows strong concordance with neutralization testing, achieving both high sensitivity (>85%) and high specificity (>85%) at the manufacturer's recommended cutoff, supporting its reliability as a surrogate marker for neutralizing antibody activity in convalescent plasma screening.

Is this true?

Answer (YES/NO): NO